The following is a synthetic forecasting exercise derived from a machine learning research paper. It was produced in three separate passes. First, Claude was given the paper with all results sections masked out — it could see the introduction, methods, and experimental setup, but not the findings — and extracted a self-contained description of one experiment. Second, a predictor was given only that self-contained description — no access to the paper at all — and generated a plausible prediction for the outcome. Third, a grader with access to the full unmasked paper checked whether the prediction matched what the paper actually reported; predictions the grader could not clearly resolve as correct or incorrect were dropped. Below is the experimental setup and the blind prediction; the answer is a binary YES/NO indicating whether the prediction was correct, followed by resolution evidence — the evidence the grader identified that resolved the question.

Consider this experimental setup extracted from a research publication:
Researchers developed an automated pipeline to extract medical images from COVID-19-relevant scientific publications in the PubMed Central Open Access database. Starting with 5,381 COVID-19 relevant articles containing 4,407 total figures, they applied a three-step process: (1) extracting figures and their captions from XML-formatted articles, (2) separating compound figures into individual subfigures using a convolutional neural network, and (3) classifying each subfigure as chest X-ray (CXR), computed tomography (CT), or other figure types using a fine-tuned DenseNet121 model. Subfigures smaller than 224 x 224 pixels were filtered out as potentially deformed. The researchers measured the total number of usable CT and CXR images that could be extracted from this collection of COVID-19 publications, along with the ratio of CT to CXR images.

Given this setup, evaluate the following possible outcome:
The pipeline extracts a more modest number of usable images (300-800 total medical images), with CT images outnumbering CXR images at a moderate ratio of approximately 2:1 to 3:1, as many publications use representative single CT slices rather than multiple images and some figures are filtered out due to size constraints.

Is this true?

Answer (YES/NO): NO